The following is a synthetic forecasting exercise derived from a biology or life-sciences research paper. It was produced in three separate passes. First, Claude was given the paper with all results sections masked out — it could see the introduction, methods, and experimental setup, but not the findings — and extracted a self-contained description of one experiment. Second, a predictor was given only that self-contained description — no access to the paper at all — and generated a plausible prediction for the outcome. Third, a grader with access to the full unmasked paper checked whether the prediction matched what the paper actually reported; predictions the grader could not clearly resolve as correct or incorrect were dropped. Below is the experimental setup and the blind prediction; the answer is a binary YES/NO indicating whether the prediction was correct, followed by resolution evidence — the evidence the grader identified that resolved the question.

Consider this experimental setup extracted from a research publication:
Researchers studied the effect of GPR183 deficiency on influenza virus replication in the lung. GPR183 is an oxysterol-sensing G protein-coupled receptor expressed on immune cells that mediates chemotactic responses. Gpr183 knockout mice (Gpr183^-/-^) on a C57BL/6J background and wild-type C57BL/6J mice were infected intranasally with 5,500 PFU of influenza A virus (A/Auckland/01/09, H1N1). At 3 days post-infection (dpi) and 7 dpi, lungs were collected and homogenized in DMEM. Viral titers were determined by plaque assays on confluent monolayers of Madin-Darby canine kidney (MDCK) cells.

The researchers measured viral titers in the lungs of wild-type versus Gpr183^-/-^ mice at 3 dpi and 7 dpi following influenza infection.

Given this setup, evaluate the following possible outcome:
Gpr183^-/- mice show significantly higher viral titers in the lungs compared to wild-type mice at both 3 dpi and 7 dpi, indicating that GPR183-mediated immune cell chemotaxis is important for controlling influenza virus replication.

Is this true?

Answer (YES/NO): NO